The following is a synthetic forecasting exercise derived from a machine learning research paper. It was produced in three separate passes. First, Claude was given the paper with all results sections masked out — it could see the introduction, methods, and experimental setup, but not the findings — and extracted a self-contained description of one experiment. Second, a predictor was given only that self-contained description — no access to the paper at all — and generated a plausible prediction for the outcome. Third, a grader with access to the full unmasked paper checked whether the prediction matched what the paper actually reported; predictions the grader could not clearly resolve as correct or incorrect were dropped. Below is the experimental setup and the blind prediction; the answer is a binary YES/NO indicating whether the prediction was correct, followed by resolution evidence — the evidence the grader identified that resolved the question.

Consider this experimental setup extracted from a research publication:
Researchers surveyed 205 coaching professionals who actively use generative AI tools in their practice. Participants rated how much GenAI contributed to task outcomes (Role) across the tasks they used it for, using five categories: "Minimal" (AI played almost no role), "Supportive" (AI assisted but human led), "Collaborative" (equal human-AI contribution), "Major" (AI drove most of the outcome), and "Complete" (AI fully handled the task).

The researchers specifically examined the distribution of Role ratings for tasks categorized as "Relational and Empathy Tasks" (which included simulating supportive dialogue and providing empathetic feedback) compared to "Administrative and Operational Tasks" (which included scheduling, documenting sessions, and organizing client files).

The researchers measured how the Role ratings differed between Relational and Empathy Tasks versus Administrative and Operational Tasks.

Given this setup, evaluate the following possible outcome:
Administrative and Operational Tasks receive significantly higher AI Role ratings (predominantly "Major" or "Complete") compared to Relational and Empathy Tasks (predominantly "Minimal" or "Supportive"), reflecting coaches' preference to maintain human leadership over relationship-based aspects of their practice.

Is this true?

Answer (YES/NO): NO